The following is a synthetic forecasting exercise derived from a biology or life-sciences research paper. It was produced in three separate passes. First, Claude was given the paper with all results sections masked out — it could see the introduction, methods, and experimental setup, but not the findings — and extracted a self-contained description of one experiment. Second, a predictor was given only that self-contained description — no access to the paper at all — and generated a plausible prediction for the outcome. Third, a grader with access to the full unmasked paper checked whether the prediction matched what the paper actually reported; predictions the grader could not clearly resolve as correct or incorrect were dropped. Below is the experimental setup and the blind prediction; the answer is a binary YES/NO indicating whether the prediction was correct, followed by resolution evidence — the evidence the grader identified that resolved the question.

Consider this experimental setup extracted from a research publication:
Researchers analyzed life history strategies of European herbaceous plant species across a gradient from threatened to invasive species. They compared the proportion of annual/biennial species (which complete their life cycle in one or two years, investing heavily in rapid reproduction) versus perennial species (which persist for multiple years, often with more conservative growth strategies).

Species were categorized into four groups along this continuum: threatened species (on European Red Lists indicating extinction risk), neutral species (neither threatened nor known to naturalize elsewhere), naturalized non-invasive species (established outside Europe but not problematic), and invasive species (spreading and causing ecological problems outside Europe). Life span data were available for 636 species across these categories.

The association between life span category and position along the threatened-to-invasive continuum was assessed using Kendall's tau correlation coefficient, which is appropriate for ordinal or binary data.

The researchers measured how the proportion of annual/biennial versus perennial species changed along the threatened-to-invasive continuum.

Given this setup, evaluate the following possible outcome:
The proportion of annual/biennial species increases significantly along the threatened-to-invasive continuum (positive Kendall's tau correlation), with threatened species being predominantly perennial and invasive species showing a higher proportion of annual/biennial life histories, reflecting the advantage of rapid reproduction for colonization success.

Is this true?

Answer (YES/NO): NO